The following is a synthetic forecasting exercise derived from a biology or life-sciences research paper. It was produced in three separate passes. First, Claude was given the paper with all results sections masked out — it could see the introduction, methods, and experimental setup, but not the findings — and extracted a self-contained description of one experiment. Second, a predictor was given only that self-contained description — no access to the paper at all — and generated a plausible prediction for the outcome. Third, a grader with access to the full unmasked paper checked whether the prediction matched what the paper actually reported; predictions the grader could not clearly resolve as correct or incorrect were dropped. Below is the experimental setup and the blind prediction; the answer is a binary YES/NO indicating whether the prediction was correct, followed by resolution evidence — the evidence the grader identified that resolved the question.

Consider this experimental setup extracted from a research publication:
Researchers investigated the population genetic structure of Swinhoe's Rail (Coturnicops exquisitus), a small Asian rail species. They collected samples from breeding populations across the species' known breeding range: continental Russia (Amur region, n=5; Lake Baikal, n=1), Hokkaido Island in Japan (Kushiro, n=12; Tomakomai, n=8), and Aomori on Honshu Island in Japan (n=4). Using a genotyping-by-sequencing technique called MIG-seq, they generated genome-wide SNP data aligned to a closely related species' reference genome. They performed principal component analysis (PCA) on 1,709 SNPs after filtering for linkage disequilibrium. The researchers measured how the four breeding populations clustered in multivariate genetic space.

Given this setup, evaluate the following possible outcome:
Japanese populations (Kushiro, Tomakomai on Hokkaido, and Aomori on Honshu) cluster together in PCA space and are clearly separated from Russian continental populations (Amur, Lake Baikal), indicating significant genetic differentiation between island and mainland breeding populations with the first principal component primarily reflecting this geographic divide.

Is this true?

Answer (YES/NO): NO